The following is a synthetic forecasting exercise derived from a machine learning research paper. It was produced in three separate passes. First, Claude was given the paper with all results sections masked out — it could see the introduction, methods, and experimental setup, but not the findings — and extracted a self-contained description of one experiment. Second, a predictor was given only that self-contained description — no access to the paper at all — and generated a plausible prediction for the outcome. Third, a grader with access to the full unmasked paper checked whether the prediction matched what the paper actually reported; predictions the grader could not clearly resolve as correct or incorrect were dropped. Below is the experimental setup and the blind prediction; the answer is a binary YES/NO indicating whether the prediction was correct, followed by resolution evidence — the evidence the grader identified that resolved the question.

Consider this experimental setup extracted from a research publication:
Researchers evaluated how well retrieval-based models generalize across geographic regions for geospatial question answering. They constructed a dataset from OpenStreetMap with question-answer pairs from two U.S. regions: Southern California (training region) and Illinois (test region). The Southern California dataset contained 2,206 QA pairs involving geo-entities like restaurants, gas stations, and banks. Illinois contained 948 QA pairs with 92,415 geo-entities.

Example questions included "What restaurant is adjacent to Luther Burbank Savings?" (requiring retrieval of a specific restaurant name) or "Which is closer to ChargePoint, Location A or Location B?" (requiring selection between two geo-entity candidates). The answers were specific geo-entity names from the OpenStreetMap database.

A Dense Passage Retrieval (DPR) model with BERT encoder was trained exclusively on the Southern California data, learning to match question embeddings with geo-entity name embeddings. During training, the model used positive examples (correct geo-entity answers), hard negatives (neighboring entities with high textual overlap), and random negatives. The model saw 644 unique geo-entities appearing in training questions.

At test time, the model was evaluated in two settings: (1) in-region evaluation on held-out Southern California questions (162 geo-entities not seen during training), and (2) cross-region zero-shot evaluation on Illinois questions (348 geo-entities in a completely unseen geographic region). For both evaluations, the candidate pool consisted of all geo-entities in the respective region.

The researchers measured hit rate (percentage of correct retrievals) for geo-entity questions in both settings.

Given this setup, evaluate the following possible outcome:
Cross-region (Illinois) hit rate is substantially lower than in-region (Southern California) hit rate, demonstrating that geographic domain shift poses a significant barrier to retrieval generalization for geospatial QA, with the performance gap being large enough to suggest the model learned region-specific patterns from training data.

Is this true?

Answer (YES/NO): NO